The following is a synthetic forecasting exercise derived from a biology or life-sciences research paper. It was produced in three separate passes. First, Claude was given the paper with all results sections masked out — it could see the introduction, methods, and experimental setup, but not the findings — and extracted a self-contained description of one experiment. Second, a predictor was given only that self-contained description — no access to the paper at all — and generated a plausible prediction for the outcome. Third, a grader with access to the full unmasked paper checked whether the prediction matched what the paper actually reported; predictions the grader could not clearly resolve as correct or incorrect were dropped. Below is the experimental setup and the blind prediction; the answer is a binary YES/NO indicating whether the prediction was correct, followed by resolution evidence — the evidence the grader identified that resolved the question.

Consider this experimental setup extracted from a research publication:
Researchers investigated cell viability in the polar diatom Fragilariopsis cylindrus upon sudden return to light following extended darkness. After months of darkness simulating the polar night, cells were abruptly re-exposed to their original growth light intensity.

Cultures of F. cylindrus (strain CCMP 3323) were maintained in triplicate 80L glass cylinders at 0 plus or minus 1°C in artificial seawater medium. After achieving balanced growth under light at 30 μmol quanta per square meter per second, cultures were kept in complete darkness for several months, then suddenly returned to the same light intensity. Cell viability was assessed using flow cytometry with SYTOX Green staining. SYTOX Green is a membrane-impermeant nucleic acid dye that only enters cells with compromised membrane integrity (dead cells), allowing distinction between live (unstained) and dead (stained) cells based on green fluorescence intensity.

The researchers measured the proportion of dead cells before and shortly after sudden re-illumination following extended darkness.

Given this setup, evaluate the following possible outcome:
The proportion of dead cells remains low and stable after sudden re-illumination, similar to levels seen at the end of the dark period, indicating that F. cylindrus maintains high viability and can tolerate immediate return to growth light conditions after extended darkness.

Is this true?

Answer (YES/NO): NO